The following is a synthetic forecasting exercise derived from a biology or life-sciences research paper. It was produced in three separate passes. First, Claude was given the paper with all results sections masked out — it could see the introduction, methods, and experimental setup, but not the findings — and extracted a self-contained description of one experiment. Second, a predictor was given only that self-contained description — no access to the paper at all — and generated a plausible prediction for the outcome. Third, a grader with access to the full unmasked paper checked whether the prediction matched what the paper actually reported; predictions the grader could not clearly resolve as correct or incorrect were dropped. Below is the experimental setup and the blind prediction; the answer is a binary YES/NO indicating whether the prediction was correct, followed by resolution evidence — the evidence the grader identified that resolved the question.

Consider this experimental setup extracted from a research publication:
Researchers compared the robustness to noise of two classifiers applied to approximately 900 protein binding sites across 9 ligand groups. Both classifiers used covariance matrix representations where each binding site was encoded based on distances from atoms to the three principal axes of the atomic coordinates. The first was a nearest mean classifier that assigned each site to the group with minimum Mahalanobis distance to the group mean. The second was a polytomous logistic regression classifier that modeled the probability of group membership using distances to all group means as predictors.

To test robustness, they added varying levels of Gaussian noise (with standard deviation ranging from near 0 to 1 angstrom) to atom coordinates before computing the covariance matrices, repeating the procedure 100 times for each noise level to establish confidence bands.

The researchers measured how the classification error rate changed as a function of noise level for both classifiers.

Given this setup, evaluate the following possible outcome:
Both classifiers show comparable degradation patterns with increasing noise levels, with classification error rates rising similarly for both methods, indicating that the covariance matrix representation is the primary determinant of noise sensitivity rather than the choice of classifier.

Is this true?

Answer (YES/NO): NO